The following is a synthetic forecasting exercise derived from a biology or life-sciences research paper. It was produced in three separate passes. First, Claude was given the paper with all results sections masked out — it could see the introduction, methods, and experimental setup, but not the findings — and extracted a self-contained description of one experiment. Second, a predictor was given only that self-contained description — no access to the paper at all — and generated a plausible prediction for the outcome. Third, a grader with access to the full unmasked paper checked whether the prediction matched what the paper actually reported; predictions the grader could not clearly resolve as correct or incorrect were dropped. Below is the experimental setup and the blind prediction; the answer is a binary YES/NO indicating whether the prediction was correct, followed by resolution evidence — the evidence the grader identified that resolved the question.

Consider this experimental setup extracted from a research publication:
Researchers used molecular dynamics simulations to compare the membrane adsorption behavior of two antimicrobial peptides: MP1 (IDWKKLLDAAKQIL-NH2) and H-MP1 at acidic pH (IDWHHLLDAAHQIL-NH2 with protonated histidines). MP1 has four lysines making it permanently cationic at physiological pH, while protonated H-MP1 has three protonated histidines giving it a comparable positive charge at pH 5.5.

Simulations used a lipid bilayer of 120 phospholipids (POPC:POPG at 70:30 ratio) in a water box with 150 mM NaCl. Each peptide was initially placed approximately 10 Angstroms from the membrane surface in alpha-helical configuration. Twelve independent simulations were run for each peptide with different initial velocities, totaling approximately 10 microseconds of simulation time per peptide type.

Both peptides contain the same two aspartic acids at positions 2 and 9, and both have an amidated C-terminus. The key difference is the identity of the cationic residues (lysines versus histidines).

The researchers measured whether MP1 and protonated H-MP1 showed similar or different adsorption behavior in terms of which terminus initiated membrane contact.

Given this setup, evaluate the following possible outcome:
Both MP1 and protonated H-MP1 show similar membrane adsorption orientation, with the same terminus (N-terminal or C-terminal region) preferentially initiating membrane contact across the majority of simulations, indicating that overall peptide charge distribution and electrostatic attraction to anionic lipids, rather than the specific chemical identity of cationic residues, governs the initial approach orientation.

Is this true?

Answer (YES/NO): YES